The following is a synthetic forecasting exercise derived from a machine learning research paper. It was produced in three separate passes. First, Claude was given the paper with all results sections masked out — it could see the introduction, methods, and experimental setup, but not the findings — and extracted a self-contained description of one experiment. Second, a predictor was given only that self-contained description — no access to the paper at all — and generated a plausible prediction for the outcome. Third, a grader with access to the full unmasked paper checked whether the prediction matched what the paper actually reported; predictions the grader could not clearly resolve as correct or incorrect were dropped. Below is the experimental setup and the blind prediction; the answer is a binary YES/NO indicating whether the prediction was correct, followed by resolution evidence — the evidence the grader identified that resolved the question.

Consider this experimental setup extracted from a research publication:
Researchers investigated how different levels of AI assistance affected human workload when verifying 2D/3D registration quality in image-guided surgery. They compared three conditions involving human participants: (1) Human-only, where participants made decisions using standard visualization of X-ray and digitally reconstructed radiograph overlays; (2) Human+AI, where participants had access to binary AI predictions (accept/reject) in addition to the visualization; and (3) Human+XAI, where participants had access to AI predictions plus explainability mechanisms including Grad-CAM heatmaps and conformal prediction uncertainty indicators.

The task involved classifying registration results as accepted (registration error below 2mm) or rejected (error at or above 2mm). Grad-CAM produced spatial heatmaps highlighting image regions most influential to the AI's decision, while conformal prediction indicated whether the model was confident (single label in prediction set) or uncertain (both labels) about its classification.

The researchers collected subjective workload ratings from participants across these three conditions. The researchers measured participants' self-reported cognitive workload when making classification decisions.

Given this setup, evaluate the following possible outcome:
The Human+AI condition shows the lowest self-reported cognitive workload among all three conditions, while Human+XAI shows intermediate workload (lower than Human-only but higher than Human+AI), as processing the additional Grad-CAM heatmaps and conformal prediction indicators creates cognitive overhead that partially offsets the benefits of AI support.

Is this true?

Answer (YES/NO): NO